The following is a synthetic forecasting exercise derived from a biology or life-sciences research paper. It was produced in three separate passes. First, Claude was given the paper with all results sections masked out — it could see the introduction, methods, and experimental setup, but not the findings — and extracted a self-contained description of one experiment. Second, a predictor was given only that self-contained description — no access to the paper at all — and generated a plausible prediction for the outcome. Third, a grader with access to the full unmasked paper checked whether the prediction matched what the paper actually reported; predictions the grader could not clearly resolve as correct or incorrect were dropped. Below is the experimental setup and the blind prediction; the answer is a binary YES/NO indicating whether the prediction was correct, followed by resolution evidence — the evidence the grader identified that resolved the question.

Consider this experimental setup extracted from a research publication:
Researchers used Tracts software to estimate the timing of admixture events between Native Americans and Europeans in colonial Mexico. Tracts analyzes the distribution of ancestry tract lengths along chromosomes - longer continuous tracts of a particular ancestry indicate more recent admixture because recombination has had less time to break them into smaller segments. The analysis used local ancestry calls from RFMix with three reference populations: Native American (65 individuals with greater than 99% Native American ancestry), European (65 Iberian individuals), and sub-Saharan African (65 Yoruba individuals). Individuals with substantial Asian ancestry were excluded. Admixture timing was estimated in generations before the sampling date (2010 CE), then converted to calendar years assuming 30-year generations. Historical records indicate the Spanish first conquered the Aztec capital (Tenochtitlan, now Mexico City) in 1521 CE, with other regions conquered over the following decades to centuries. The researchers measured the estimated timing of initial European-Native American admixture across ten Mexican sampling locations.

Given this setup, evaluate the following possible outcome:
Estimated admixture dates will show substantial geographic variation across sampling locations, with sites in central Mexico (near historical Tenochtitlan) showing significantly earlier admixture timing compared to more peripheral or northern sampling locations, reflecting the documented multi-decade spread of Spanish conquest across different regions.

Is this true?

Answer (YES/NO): NO